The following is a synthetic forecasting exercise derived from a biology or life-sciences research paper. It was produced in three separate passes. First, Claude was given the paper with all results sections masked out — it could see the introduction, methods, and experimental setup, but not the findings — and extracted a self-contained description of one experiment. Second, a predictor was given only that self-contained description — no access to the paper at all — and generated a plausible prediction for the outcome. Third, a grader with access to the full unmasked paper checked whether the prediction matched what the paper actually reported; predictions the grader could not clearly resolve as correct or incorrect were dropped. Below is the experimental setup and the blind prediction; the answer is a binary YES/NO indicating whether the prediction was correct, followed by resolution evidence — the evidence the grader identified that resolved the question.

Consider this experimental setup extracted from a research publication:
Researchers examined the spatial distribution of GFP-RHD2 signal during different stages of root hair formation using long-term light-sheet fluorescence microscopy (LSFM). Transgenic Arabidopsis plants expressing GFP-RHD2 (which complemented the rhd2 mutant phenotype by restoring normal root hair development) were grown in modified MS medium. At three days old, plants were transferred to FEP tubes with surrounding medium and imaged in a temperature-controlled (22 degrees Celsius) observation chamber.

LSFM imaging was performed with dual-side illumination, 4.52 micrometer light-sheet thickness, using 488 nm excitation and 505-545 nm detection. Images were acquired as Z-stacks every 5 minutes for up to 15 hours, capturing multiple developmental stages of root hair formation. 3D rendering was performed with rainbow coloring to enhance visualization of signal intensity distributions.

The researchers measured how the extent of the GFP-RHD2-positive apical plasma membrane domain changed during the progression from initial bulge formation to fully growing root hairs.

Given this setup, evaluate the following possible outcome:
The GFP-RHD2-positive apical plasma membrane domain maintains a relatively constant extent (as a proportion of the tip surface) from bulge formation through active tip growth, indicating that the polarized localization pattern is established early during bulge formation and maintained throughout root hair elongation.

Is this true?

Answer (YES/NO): NO